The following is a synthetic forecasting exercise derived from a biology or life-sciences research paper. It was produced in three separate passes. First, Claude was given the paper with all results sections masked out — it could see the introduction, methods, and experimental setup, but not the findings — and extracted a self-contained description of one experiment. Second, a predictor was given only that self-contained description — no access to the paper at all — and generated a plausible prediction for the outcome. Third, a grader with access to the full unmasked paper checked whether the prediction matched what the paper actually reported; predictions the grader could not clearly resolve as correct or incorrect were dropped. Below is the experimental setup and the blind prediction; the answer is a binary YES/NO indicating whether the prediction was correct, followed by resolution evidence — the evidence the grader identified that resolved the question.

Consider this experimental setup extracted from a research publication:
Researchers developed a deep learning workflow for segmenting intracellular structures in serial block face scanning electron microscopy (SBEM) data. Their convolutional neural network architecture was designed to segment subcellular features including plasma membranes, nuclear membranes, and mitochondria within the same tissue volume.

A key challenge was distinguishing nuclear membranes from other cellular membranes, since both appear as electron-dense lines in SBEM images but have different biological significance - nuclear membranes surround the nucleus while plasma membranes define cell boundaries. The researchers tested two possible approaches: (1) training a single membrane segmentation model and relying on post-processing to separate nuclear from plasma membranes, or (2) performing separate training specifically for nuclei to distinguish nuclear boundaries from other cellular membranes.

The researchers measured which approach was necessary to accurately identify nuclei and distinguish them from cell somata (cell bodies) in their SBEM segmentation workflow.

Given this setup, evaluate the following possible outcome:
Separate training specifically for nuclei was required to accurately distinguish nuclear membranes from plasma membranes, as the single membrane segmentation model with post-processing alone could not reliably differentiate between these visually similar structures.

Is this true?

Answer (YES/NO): YES